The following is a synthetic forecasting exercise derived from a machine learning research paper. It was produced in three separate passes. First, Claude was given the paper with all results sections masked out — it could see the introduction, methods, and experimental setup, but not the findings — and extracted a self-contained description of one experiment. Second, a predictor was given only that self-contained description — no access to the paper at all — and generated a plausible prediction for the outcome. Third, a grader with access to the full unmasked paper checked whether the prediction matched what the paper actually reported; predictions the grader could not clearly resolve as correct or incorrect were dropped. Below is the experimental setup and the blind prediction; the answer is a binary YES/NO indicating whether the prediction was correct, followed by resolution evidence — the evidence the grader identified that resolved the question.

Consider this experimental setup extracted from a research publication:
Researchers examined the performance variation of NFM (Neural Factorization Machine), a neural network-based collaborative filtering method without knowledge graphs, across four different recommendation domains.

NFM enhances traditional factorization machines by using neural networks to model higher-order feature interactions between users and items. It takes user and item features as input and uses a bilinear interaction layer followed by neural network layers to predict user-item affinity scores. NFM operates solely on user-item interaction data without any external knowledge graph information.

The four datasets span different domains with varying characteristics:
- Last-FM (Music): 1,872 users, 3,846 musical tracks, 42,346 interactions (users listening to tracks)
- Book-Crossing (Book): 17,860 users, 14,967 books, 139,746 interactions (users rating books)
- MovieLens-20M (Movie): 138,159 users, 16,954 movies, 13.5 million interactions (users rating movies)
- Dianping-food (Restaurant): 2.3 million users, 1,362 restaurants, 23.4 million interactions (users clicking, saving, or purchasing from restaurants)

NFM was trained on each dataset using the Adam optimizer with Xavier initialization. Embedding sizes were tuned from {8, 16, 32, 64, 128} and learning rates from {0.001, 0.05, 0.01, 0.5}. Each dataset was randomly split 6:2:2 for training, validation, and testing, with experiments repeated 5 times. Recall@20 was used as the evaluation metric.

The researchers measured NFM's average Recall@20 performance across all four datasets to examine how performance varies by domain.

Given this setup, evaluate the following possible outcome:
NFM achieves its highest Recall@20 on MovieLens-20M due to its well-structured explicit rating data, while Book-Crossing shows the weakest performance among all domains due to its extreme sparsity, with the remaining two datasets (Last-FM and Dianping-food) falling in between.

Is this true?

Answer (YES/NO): NO